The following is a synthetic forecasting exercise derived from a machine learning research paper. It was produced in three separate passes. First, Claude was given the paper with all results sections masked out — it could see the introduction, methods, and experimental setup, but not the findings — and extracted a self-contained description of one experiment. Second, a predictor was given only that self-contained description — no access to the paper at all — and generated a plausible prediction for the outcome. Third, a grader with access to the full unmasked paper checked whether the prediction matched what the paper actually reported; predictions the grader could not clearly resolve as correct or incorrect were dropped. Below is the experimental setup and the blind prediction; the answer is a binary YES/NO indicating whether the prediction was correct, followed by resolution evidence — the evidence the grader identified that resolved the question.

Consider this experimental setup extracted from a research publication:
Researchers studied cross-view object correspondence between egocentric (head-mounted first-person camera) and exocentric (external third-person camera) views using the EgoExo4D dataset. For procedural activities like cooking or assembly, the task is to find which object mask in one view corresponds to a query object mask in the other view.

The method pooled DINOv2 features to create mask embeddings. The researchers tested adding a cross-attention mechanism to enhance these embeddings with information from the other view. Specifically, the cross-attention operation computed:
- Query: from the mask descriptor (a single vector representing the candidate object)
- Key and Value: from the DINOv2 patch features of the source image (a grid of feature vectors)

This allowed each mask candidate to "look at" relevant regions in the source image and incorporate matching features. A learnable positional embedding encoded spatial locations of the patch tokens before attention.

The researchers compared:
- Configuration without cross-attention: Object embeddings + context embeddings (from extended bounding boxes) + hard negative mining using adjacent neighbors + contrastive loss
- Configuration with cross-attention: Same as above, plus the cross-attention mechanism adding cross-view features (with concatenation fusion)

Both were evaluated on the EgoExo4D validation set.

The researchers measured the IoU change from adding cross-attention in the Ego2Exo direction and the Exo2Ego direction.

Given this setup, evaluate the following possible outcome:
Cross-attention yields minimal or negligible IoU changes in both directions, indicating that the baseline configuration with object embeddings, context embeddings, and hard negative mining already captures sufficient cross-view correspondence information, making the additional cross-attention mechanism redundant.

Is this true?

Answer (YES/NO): NO